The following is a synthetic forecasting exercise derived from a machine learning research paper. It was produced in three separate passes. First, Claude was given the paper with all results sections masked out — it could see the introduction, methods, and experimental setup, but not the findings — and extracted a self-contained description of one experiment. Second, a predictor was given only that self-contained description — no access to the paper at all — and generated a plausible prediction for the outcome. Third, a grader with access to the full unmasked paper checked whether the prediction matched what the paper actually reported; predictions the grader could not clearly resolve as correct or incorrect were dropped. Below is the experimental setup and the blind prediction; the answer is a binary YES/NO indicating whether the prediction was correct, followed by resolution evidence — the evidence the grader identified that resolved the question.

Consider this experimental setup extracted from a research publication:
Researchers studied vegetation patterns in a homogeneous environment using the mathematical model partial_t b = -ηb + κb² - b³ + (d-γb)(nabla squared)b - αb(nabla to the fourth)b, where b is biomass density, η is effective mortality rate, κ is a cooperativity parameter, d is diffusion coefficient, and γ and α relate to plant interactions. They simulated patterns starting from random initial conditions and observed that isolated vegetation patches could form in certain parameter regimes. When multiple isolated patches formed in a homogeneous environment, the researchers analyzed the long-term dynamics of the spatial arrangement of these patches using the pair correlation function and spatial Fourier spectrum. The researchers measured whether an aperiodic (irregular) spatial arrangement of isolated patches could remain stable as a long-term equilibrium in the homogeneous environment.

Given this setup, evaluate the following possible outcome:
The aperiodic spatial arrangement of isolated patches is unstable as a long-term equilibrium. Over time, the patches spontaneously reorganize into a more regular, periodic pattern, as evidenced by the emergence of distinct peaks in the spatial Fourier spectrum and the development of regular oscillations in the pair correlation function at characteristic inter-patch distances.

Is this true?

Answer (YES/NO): YES